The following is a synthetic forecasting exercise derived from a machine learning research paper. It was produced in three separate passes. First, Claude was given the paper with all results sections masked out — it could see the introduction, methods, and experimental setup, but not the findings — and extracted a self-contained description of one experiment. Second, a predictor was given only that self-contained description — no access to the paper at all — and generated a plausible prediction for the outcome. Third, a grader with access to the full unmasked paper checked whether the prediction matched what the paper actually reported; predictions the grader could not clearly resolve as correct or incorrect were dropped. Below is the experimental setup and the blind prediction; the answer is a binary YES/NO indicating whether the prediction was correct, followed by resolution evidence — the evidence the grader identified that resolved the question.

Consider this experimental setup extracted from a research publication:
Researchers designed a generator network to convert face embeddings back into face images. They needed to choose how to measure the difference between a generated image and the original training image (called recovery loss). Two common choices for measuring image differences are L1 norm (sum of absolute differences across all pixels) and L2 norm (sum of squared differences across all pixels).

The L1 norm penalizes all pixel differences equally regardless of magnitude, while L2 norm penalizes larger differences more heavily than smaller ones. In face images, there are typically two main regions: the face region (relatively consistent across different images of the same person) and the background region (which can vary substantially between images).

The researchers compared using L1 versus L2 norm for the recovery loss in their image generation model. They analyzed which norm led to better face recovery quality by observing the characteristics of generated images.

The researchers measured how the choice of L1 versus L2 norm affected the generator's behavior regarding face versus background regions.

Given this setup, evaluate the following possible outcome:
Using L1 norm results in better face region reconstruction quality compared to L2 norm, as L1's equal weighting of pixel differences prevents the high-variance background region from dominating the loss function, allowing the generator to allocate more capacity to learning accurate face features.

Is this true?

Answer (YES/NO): YES